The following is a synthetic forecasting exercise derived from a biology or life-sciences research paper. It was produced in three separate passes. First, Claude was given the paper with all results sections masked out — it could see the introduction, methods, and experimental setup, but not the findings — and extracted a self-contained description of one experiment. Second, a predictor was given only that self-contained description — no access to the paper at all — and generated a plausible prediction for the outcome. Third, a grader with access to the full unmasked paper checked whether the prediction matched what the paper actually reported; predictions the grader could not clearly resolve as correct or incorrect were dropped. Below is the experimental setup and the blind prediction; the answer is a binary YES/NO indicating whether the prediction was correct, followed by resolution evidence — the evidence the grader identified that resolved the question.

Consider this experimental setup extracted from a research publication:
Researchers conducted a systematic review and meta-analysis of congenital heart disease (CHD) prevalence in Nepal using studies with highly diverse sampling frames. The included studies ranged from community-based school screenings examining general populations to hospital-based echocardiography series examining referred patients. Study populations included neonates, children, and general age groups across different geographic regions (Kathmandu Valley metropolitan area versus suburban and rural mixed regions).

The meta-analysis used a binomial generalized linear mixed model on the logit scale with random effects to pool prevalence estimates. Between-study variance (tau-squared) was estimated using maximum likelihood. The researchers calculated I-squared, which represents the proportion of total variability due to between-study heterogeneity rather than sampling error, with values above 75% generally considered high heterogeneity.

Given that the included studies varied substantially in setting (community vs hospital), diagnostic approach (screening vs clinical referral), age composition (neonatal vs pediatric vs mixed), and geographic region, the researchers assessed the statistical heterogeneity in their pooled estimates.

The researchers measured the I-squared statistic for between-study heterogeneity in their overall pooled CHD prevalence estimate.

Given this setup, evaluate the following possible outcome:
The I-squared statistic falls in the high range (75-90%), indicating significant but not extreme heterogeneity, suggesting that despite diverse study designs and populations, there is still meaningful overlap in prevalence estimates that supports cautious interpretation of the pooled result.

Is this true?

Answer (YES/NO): NO